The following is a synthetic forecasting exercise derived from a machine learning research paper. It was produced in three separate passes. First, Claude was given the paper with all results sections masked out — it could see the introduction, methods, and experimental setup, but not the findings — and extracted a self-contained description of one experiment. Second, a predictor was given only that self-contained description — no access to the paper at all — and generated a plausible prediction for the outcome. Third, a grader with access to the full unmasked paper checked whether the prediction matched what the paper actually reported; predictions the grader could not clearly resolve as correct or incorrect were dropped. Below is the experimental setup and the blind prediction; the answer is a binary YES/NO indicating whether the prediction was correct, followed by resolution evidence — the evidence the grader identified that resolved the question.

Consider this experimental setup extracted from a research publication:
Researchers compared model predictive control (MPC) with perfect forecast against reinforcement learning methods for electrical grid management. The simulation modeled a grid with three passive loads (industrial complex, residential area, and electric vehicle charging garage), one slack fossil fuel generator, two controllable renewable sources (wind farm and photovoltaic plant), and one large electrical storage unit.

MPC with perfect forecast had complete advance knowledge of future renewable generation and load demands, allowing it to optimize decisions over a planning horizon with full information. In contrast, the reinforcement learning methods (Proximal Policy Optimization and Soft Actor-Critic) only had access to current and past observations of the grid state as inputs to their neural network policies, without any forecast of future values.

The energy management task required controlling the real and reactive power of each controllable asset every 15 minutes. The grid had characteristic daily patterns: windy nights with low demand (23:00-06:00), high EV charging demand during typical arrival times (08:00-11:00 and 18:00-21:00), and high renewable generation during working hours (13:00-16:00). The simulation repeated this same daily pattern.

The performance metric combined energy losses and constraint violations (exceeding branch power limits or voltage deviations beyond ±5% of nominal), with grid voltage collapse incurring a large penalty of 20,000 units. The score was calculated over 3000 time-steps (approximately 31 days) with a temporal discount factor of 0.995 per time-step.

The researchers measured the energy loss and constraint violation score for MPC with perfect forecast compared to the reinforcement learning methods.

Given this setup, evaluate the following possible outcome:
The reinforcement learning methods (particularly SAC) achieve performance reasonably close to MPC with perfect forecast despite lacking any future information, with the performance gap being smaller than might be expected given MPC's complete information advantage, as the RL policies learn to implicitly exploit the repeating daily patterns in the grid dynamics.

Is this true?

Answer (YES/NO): NO